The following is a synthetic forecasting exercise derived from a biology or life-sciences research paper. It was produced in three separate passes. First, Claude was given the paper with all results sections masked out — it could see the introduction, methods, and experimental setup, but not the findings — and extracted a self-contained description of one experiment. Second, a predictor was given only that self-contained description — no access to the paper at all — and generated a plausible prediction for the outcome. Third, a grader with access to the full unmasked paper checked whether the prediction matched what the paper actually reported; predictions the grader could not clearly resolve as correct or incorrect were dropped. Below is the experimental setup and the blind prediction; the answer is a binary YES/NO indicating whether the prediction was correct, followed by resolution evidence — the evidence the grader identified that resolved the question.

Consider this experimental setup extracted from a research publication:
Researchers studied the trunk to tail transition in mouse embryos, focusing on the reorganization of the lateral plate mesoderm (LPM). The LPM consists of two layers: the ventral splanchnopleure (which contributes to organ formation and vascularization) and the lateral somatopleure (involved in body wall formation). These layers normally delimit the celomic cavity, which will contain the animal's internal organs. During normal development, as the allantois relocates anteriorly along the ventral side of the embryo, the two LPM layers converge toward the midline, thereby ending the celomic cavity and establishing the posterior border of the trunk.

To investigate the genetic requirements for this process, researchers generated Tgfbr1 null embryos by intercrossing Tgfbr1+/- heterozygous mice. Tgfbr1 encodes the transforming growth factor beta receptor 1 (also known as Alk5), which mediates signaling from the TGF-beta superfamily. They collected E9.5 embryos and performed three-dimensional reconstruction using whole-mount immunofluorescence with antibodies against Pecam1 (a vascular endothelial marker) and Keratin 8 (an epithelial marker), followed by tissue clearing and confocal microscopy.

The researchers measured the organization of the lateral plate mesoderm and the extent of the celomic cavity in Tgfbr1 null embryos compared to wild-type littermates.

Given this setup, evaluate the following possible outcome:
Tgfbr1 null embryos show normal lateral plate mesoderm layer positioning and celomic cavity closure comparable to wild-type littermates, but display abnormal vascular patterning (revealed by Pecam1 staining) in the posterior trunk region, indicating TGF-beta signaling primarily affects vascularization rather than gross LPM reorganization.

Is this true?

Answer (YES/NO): NO